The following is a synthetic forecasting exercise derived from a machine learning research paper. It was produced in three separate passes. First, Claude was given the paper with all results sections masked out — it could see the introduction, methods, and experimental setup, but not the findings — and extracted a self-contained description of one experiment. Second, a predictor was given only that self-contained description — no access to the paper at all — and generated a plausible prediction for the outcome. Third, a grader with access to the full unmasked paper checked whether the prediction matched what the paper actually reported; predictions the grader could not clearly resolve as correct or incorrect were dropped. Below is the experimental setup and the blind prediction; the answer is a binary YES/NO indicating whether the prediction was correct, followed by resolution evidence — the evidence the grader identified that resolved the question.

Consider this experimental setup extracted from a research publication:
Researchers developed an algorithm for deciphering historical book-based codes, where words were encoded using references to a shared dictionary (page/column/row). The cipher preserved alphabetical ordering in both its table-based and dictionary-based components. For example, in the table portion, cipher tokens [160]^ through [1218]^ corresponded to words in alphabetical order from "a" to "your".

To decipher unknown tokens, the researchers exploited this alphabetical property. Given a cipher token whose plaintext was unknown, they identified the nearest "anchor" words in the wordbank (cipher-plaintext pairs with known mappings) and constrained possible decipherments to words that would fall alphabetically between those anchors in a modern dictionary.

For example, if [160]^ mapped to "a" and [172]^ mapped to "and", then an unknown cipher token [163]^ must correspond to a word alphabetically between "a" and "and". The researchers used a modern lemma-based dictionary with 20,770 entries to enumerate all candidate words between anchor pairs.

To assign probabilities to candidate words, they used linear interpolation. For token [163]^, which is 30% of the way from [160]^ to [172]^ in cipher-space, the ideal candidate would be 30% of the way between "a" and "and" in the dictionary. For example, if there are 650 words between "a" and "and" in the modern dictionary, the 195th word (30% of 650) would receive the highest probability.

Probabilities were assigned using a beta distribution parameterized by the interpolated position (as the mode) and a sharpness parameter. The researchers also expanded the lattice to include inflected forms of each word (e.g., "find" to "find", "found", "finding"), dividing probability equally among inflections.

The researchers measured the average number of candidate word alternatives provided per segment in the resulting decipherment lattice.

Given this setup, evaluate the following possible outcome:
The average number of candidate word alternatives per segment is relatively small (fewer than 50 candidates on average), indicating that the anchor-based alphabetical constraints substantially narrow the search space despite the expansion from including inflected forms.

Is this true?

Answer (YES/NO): NO